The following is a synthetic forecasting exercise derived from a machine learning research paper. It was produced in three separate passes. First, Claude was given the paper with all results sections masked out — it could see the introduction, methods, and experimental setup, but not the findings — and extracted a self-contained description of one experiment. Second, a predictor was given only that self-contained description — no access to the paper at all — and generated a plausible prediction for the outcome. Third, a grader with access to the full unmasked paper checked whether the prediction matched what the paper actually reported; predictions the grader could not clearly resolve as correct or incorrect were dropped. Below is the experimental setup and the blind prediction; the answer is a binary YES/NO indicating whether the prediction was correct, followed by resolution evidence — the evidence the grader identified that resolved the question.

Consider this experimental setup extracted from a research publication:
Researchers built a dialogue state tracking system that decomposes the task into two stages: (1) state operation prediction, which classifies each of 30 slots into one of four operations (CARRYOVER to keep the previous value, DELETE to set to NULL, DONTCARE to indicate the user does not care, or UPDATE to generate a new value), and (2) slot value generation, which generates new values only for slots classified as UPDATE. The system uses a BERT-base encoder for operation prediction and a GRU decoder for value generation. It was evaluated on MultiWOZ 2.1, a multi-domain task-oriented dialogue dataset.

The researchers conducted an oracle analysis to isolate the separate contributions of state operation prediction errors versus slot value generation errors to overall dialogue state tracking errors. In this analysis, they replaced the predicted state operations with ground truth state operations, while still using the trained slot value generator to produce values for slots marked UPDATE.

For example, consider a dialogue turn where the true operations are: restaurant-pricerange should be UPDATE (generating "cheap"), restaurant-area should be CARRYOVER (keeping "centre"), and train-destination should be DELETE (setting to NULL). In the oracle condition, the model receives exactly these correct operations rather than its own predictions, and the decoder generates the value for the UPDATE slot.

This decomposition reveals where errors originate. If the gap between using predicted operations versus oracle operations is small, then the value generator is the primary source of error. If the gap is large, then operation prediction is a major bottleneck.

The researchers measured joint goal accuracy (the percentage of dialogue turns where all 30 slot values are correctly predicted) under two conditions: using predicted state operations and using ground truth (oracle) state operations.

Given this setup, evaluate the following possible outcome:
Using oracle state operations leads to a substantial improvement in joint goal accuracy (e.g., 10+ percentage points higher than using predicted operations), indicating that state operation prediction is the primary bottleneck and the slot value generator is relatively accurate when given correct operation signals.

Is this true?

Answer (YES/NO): NO